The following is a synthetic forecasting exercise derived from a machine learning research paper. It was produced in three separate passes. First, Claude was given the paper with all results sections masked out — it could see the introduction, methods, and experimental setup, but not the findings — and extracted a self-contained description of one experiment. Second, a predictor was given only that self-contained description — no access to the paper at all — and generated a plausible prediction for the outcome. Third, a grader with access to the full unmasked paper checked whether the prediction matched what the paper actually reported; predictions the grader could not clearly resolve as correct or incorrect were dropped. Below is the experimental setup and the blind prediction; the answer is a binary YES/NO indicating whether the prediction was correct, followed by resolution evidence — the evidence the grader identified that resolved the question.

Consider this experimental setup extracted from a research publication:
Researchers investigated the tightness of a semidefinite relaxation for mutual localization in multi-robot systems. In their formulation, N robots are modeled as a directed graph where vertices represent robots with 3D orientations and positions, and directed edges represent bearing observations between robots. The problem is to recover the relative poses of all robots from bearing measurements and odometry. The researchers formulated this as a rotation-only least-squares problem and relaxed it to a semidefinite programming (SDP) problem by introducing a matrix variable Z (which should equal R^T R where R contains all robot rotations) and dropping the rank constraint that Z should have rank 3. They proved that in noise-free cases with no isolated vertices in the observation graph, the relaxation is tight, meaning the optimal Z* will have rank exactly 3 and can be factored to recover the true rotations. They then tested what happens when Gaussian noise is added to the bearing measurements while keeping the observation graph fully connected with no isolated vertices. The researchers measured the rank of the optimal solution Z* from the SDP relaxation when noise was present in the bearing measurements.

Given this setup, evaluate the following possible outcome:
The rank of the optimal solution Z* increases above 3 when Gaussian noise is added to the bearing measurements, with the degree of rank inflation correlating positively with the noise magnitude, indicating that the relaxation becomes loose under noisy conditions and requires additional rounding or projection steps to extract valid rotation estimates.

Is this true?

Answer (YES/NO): YES